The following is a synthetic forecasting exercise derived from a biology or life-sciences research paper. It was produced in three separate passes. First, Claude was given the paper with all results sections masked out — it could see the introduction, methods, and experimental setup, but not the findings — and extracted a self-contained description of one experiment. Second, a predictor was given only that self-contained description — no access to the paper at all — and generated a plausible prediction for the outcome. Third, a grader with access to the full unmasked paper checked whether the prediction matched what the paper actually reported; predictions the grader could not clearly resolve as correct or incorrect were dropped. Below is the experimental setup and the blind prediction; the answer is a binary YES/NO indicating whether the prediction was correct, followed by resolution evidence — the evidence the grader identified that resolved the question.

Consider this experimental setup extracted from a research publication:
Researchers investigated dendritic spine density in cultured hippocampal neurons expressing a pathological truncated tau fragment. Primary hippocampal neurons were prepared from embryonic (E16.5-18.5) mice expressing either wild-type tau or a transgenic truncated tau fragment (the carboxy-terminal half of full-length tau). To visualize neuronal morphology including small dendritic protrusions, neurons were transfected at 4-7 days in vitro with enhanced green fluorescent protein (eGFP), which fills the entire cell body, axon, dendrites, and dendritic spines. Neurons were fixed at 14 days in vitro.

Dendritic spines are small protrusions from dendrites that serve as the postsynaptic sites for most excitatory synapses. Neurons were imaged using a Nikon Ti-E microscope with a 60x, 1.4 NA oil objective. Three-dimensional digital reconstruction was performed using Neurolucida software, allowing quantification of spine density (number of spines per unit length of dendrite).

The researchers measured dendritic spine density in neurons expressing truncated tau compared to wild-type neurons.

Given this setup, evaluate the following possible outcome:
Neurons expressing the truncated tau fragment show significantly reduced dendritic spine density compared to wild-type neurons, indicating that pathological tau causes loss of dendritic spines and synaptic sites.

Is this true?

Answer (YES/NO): YES